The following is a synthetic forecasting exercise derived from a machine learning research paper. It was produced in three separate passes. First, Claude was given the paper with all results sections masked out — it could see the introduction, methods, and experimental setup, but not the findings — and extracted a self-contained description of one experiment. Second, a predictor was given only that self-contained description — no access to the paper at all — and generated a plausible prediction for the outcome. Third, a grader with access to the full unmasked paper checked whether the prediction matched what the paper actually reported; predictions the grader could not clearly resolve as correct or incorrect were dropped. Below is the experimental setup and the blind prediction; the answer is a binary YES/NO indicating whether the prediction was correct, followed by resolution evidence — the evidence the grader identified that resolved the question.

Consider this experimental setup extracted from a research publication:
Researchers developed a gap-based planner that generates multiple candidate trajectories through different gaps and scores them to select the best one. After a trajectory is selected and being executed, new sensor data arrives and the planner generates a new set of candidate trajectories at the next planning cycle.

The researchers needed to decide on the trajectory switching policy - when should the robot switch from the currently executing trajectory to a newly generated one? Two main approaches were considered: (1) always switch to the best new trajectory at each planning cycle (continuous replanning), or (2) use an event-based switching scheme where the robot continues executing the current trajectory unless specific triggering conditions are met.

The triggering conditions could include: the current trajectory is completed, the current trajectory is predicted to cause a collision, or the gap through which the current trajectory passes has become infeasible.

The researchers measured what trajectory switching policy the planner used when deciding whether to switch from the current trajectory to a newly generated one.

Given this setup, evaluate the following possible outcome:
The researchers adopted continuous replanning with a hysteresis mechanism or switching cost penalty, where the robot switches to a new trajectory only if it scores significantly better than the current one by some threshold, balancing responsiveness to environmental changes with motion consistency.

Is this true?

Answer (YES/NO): NO